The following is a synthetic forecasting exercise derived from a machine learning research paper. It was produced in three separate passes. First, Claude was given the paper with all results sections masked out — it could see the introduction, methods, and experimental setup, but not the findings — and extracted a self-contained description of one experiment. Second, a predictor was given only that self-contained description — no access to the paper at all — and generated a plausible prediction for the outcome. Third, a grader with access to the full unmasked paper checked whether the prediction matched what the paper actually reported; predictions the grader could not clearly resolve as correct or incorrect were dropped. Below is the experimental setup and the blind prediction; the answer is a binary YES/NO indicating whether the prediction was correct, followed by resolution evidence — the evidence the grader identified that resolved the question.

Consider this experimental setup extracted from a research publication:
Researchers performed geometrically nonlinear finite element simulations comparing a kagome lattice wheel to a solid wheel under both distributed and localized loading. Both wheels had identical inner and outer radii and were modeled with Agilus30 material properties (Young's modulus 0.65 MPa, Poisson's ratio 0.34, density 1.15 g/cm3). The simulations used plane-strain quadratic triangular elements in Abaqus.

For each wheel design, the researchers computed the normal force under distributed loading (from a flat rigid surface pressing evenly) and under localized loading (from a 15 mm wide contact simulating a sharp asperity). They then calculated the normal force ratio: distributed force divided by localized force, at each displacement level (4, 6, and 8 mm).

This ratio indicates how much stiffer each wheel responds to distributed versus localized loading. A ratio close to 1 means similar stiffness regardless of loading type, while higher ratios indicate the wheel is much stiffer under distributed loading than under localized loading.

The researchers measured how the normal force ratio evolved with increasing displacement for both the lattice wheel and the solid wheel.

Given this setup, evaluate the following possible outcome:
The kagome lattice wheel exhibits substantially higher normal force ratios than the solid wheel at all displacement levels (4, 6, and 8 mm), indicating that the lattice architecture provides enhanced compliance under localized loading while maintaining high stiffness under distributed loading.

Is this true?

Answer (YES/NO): NO